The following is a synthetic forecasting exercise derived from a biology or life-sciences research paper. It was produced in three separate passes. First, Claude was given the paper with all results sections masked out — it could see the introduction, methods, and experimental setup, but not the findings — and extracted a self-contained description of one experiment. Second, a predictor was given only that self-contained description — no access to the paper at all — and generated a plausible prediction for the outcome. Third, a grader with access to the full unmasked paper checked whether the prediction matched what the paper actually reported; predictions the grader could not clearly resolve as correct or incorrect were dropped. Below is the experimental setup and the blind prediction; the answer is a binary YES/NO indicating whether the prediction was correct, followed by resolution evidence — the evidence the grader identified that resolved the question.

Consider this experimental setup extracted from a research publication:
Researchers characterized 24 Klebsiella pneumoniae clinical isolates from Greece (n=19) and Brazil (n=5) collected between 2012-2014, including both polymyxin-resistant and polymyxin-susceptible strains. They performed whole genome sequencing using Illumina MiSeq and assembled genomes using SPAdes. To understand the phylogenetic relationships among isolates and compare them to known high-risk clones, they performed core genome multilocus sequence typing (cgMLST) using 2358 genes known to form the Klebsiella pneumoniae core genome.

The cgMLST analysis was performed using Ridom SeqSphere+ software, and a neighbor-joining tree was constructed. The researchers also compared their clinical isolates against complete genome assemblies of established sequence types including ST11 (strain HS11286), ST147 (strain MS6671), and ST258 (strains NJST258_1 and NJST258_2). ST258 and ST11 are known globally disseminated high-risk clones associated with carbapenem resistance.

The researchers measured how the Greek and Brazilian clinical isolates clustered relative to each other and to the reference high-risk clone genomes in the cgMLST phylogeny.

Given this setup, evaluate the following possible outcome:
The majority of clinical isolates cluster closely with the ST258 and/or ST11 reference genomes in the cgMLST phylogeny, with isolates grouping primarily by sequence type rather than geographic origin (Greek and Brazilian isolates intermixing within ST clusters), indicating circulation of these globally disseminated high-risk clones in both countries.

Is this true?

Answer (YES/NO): NO